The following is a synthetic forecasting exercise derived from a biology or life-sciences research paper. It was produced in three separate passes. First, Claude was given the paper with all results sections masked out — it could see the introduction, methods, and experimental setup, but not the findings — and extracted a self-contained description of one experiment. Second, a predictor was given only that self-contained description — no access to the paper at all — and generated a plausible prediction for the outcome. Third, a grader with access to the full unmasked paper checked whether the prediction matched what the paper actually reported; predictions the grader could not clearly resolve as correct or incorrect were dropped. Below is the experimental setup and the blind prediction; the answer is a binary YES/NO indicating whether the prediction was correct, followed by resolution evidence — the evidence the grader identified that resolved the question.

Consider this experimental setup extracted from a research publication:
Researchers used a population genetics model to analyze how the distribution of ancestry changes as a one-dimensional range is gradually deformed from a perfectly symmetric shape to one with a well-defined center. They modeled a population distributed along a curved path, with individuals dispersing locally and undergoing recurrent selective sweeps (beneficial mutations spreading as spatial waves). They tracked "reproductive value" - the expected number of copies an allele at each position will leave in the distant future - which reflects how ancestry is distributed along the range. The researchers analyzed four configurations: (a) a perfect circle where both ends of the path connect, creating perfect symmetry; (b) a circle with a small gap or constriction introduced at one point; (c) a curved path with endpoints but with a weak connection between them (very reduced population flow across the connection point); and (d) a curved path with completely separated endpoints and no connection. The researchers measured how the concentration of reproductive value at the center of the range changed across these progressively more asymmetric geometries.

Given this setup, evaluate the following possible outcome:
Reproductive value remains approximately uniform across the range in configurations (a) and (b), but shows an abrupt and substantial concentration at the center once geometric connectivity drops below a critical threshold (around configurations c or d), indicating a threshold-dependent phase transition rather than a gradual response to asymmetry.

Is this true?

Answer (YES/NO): NO